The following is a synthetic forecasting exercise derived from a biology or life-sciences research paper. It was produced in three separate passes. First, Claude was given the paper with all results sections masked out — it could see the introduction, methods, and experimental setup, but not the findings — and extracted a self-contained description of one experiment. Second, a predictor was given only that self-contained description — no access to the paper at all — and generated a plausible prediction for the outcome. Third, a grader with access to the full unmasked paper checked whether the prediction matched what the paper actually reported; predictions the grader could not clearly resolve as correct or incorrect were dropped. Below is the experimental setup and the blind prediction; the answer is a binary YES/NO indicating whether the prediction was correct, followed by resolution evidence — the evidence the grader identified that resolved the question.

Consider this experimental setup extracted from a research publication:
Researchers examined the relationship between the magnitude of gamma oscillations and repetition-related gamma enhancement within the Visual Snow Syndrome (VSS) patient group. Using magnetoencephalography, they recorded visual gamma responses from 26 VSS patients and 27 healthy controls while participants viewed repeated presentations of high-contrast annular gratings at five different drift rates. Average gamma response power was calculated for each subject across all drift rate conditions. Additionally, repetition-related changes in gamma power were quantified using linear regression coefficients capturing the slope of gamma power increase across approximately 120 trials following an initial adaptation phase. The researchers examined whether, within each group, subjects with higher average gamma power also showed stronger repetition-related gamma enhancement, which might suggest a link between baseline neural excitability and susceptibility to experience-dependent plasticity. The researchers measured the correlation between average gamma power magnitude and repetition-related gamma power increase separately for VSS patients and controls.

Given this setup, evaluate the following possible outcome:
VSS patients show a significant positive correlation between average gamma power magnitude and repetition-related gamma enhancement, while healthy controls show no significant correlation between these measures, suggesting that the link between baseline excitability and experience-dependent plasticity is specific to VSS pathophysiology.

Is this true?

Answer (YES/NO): YES